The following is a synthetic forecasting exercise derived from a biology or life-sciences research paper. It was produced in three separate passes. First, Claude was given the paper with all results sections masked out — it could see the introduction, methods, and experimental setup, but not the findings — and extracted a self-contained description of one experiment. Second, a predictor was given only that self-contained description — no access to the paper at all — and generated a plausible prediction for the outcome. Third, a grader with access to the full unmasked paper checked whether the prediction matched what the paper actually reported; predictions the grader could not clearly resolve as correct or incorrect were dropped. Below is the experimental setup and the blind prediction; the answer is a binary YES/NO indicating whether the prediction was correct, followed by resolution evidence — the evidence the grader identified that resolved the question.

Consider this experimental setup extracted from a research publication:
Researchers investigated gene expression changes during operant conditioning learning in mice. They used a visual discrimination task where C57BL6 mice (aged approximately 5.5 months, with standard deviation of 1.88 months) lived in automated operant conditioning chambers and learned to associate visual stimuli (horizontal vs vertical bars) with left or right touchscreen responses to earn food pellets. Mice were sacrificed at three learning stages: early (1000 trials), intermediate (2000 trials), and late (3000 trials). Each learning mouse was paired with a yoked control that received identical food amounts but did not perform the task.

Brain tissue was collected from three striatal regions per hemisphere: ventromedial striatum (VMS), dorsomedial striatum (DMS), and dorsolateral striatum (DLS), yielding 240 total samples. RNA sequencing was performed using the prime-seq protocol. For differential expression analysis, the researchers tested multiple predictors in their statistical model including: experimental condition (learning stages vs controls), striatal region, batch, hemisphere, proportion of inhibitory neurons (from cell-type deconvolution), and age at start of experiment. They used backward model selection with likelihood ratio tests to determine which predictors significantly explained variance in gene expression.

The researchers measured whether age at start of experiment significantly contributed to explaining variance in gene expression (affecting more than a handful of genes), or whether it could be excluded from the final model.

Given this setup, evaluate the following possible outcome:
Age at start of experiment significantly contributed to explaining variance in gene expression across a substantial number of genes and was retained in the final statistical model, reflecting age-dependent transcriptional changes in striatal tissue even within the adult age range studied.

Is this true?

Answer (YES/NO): NO